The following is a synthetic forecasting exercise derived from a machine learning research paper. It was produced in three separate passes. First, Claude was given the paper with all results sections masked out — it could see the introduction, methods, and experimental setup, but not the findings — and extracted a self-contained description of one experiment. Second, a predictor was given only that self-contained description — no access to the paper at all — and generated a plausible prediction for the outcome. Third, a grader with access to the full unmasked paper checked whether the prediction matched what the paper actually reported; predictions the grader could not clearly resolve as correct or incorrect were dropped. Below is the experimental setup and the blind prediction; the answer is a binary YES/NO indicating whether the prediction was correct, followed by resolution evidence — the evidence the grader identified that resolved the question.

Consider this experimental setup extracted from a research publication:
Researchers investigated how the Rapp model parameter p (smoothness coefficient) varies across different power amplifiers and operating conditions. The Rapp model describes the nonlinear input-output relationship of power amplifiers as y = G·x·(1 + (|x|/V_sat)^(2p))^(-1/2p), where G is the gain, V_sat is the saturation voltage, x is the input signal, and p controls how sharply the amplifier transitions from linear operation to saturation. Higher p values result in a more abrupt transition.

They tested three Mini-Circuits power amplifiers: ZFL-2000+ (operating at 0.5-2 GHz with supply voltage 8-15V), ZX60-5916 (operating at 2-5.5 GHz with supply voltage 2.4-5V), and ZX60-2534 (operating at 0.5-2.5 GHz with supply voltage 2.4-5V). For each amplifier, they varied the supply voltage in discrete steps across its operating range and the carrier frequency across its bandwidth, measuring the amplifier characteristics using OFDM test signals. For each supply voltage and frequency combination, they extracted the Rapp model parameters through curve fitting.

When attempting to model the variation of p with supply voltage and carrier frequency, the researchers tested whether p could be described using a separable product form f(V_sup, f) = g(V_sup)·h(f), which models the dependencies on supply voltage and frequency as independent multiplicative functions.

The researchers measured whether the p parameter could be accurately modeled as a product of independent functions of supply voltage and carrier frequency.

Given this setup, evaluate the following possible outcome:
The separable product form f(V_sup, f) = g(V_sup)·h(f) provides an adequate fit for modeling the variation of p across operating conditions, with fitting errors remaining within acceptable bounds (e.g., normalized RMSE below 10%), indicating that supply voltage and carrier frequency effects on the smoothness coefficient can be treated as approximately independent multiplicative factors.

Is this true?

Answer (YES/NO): NO